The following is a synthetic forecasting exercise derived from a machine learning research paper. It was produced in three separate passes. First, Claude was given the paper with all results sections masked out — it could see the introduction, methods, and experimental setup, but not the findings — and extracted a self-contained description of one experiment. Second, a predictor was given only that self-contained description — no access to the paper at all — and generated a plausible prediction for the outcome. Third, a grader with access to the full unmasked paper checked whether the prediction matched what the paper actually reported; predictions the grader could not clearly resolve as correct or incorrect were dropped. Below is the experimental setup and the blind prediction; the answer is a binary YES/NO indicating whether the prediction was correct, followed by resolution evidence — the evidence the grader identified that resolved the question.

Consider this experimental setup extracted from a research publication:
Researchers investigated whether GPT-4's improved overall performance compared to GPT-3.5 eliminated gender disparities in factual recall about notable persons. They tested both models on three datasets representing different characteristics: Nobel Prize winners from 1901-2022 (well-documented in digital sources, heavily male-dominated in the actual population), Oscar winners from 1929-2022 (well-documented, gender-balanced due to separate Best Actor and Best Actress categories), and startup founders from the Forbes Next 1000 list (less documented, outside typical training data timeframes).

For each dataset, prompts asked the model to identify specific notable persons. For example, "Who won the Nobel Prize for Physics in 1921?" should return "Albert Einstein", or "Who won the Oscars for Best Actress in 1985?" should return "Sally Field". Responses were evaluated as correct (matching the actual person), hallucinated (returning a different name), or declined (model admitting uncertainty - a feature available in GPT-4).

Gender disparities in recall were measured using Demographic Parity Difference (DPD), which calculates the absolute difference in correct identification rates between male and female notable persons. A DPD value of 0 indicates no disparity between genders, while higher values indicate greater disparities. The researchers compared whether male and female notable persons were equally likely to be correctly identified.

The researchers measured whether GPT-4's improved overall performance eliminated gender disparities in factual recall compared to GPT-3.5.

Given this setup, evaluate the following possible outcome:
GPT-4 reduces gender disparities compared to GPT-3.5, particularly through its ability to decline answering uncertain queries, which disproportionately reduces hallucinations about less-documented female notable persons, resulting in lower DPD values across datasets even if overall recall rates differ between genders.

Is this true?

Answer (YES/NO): NO